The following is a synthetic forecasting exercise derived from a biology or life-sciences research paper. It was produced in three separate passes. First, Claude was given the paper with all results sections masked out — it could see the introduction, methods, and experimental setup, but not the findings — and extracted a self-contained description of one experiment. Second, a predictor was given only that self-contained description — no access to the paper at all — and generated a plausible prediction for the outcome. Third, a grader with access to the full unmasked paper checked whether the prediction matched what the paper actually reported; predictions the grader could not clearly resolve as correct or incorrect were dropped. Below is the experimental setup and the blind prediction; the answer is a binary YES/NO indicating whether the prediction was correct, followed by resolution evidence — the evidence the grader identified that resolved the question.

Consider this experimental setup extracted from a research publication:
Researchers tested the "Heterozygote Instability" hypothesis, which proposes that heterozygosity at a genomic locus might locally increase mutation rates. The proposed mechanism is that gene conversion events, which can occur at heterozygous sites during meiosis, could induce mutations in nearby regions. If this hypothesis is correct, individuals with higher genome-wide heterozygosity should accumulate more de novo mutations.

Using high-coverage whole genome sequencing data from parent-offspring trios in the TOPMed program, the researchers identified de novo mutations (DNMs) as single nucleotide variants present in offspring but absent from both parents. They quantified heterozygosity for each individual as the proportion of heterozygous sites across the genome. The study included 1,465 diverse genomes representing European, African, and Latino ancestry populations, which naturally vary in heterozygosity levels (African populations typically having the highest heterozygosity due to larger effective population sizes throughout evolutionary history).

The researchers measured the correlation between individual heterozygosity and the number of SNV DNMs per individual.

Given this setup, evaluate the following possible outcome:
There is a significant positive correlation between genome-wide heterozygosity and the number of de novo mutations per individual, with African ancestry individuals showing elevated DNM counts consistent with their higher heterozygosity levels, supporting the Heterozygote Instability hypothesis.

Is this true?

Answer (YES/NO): NO